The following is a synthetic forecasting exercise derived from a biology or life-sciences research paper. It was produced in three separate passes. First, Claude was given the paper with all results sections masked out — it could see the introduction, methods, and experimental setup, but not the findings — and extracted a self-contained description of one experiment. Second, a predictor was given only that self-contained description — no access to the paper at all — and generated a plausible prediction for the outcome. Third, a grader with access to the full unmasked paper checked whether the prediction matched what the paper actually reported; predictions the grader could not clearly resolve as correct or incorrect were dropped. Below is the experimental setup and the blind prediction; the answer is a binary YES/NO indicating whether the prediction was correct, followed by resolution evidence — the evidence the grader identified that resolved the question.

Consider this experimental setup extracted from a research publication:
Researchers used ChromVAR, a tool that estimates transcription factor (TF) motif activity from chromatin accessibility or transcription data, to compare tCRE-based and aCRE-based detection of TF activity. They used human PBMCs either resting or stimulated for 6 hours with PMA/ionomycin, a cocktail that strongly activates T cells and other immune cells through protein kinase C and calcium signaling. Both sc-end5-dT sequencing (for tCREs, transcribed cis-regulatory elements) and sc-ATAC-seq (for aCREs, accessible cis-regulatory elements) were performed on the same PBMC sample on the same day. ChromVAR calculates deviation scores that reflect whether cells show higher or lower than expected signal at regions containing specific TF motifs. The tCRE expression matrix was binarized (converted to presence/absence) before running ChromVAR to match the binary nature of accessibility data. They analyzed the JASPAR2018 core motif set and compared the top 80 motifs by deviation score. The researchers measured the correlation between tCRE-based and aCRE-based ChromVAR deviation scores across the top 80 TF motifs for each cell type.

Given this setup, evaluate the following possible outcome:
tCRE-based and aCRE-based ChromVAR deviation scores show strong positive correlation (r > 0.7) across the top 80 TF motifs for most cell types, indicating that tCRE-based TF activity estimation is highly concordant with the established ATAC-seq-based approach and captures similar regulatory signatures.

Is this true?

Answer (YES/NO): YES